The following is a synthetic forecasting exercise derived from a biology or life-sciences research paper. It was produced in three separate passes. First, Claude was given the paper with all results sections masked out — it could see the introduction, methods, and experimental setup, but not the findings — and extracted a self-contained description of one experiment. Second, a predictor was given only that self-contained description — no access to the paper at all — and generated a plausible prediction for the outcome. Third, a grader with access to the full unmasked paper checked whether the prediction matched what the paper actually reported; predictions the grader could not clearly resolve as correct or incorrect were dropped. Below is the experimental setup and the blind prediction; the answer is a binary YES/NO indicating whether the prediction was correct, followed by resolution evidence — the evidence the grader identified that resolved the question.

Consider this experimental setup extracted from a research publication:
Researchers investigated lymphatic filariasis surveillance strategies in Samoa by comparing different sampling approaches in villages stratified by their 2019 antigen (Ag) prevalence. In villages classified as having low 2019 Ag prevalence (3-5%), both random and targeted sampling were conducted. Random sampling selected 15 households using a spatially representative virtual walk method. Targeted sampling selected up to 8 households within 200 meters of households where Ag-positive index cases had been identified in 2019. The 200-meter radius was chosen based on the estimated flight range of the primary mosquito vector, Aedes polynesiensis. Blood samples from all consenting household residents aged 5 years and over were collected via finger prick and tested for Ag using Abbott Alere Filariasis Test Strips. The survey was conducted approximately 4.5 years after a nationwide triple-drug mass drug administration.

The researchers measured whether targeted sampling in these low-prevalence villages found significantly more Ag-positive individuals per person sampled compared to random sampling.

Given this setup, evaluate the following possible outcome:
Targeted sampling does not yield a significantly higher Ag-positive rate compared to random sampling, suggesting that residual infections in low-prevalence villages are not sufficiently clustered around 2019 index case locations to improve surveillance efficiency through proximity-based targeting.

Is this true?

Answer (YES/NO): YES